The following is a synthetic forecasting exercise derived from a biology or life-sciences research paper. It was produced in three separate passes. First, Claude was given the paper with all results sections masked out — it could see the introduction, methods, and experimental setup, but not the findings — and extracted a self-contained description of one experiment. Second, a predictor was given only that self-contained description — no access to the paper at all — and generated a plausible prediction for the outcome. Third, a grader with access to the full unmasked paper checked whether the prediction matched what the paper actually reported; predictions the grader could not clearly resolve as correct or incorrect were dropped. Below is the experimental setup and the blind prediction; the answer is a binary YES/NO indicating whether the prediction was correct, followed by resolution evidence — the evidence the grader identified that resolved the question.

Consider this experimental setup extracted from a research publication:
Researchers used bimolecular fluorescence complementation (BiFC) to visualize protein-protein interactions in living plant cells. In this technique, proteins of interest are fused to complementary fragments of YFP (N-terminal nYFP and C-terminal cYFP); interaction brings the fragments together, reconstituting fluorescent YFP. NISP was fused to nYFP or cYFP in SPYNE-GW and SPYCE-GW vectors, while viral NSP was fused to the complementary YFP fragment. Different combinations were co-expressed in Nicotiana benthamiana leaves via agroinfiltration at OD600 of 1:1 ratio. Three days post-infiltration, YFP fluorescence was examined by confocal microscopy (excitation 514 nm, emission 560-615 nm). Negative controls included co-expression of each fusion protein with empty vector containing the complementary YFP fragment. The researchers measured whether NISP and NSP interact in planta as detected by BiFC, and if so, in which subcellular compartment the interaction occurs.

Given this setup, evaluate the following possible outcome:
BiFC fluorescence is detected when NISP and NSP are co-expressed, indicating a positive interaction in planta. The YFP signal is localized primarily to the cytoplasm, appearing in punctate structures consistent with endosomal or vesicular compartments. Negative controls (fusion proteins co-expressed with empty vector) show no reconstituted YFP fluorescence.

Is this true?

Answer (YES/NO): YES